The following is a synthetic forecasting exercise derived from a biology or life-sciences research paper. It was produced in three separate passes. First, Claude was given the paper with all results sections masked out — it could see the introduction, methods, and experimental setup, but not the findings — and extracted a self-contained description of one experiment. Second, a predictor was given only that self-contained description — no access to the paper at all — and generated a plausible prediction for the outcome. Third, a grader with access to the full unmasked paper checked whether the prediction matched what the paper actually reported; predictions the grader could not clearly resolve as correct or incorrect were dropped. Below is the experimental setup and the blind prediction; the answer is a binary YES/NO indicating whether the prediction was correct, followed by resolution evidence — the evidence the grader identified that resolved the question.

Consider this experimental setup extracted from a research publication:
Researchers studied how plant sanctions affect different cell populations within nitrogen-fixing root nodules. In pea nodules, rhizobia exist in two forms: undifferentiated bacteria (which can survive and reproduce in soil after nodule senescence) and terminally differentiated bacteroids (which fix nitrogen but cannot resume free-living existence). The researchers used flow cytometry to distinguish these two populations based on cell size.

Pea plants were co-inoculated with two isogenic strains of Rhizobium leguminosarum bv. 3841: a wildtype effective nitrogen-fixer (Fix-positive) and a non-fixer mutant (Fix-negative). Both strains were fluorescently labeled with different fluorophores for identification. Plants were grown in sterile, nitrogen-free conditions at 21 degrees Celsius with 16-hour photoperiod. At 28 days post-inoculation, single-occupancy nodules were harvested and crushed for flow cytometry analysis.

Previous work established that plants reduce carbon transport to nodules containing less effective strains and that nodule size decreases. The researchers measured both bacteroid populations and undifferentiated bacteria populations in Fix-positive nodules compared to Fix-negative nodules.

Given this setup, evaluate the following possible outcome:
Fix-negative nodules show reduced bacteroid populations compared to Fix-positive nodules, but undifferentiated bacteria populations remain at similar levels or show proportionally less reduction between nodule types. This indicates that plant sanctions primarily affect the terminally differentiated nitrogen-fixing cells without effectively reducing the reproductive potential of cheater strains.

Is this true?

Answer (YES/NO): YES